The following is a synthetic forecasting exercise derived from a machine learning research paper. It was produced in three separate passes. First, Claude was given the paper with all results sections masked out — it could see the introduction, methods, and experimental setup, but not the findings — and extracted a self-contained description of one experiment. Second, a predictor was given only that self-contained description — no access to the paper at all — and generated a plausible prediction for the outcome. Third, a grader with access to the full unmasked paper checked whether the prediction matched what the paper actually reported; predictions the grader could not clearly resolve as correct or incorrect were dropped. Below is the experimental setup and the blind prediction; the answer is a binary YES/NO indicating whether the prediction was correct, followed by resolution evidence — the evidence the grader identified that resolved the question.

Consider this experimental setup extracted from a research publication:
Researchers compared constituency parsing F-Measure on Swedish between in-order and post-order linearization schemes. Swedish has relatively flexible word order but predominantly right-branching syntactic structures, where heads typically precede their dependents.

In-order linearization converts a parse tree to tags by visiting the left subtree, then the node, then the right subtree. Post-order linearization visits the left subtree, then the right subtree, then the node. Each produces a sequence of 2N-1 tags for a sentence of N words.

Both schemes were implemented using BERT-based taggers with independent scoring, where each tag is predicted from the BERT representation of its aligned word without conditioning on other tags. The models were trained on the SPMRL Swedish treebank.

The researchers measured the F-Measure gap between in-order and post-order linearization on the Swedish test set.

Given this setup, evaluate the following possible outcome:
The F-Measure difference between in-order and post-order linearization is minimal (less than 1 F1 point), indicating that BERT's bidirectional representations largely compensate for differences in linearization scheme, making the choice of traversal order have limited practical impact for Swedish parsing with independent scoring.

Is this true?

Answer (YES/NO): NO